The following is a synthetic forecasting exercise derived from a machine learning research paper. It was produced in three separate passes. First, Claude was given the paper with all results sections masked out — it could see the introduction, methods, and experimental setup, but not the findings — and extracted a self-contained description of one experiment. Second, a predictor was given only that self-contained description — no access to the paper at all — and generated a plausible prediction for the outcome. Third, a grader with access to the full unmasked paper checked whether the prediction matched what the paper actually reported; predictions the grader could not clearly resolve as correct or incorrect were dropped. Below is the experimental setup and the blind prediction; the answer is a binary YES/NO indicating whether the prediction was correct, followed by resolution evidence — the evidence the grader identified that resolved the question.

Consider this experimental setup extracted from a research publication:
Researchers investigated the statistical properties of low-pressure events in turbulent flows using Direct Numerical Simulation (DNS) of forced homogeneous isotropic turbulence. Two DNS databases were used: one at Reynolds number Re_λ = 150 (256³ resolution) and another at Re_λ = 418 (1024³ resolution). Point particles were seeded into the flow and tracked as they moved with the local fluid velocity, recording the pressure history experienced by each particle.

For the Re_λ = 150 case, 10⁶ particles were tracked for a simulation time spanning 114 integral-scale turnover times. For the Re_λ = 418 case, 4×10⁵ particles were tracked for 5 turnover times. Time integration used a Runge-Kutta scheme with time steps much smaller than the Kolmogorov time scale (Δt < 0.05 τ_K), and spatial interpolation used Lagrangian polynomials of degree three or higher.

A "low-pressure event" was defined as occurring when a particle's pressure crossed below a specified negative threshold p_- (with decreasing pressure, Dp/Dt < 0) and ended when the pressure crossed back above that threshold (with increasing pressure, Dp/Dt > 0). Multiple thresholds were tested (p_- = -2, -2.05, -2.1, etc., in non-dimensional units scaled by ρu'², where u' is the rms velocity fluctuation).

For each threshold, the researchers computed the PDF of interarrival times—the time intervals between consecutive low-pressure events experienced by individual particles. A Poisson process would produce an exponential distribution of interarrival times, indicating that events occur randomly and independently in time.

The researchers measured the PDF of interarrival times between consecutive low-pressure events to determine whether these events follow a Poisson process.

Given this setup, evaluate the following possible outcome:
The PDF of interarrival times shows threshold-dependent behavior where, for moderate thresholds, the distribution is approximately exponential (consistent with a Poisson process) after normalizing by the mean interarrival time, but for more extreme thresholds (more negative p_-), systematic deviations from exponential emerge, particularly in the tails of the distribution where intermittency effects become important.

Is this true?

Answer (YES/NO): NO